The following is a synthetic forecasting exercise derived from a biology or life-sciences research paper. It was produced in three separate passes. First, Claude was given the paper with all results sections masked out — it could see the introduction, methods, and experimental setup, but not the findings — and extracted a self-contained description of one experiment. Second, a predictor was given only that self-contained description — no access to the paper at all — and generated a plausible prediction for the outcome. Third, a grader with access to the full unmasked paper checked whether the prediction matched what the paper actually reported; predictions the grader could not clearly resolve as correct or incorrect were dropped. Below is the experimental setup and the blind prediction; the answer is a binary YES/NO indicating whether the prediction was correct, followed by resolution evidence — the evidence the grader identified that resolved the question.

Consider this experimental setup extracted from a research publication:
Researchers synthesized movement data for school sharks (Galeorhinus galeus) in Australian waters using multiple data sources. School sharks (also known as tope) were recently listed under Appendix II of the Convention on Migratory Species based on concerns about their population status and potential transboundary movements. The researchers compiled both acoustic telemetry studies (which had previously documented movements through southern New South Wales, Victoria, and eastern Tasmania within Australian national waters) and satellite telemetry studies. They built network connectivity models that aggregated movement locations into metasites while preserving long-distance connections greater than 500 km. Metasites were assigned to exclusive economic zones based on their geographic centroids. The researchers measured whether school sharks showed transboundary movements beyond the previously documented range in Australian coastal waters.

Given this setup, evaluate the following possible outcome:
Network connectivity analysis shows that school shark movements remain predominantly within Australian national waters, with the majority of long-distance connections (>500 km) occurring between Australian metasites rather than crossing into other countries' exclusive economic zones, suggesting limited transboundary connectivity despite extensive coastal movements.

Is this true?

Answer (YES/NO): NO